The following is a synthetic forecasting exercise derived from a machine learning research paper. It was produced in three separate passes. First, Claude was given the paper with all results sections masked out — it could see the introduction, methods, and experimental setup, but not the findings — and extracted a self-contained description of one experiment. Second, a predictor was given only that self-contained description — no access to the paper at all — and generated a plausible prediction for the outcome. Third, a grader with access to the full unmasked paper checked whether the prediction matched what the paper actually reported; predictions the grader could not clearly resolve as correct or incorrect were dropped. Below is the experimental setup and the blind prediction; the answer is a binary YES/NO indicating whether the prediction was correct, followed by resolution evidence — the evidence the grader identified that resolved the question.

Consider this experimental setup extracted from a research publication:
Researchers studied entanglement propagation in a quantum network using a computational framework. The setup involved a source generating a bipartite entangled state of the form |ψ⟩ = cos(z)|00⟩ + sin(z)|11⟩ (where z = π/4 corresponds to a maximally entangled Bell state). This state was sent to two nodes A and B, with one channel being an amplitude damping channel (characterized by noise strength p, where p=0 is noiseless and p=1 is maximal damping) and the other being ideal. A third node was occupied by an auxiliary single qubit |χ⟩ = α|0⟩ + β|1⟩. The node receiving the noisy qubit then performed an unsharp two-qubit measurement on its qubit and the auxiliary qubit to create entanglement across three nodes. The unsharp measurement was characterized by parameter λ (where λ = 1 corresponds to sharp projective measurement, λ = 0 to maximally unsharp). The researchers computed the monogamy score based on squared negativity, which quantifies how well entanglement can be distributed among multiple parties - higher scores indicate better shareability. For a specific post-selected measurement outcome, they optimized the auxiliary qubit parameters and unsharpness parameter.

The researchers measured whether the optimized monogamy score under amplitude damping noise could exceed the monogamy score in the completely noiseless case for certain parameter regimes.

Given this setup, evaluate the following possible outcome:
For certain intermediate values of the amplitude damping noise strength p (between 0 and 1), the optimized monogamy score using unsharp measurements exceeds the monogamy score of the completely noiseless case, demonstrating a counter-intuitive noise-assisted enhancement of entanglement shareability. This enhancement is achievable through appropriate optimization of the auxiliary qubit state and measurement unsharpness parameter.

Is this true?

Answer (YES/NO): YES